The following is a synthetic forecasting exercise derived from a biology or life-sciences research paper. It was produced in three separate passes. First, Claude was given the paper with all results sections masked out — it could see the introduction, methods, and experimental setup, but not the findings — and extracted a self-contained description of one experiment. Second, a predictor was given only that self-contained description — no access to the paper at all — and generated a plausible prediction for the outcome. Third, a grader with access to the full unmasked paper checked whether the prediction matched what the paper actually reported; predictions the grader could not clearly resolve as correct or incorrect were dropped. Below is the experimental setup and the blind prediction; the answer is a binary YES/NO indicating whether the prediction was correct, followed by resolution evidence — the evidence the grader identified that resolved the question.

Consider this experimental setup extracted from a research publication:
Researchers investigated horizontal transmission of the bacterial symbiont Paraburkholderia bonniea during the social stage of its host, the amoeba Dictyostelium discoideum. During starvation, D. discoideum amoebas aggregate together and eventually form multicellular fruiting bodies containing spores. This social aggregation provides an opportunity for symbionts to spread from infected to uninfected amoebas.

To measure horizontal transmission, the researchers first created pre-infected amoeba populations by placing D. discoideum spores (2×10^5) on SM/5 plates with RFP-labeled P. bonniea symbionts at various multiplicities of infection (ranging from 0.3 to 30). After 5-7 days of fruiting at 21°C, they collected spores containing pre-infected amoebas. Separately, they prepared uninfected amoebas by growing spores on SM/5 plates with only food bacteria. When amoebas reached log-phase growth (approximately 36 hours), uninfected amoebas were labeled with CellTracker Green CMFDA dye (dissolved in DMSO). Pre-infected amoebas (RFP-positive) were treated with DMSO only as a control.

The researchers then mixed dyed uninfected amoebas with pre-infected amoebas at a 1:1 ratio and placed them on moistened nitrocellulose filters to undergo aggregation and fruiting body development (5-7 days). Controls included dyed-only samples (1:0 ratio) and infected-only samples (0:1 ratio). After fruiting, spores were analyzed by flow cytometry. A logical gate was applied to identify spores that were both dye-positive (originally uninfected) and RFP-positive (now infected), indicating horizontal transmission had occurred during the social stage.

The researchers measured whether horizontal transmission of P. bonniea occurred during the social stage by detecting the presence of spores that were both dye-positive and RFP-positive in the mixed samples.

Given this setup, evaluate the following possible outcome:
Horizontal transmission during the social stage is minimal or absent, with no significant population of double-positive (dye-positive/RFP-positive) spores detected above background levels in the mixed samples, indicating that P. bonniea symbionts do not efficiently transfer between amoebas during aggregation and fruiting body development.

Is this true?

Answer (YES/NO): NO